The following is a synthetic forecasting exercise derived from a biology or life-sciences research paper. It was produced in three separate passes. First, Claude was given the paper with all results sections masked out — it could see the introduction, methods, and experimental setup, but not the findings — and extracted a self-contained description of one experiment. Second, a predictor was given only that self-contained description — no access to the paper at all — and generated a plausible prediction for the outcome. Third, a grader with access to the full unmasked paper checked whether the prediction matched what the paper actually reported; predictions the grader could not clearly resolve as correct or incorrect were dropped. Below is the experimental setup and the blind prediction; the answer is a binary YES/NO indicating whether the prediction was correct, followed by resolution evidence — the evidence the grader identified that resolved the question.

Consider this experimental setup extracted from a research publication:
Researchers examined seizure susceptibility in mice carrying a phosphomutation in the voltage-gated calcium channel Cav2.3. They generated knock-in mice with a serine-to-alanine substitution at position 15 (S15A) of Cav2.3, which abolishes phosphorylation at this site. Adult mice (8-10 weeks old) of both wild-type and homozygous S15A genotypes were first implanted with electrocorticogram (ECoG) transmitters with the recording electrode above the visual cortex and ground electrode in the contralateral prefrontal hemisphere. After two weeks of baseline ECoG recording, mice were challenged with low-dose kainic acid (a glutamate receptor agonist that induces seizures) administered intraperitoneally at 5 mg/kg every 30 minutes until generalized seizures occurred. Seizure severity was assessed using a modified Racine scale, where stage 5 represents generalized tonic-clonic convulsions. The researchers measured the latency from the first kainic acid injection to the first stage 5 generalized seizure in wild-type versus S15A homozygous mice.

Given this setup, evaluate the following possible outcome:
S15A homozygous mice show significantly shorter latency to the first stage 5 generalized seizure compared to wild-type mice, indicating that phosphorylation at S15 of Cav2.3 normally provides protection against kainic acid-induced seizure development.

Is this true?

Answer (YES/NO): NO